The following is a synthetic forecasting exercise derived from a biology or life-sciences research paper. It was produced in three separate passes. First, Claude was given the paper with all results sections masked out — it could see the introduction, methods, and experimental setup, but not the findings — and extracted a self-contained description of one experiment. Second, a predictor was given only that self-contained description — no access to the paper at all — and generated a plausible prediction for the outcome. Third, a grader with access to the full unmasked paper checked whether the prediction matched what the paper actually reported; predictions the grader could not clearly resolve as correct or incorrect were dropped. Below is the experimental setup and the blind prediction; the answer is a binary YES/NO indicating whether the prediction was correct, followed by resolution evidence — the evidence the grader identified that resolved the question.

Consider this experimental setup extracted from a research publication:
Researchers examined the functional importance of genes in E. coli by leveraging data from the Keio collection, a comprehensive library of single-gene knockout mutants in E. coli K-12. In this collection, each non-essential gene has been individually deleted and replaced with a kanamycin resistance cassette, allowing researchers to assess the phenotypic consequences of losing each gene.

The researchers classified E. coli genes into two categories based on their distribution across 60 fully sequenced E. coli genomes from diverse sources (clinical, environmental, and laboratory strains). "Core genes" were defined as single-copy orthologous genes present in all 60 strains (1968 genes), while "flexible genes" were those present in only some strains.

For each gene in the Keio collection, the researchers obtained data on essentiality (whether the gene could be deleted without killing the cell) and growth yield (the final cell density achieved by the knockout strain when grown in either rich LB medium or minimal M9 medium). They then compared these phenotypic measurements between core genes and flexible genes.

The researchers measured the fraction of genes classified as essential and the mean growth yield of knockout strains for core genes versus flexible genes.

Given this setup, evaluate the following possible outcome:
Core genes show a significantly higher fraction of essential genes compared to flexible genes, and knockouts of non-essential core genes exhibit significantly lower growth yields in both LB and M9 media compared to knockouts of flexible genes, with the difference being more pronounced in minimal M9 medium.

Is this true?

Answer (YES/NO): YES